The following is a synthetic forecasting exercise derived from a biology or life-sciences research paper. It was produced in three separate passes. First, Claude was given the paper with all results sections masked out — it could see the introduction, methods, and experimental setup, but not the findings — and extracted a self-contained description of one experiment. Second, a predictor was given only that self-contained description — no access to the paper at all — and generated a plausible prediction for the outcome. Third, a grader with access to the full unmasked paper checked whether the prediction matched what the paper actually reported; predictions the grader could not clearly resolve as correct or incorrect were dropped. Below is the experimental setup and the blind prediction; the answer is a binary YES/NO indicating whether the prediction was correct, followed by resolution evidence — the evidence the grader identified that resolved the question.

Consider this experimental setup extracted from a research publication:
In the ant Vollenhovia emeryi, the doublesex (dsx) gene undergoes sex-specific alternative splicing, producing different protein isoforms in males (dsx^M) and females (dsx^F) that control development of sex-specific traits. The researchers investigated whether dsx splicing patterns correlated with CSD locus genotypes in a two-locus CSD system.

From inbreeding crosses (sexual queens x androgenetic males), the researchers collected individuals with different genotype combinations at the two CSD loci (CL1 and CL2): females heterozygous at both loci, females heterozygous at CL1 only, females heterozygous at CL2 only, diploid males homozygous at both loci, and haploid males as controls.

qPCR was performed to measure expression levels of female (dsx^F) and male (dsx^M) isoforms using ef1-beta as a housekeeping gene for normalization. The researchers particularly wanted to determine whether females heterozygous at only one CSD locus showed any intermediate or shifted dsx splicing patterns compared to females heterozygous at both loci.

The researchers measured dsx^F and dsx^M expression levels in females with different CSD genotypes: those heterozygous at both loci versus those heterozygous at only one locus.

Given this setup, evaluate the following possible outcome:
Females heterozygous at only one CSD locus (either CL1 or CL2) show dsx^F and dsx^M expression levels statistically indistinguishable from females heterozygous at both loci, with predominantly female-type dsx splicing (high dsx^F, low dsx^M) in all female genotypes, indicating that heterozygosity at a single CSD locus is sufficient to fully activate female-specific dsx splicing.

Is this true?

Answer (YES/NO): YES